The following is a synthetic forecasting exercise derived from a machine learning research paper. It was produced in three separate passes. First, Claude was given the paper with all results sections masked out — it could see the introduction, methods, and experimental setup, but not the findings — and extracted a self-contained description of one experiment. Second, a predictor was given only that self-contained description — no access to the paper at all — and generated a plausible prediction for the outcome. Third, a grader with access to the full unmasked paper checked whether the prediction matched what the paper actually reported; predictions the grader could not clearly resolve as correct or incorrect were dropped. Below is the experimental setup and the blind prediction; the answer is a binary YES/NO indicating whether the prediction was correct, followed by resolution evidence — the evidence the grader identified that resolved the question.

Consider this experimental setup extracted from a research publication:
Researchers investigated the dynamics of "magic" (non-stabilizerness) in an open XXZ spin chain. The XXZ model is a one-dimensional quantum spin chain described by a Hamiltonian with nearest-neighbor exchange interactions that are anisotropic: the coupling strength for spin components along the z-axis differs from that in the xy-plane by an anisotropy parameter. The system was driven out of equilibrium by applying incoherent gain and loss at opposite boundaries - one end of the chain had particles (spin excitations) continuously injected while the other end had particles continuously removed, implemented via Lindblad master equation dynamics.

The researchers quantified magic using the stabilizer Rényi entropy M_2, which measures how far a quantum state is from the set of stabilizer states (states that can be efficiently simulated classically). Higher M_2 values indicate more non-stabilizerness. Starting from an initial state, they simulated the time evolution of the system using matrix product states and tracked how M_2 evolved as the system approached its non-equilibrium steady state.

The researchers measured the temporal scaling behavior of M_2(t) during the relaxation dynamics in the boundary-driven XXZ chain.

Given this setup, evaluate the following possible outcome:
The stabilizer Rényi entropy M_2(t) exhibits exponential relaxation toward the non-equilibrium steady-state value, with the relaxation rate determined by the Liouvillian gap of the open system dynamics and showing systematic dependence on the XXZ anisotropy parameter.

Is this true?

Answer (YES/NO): NO